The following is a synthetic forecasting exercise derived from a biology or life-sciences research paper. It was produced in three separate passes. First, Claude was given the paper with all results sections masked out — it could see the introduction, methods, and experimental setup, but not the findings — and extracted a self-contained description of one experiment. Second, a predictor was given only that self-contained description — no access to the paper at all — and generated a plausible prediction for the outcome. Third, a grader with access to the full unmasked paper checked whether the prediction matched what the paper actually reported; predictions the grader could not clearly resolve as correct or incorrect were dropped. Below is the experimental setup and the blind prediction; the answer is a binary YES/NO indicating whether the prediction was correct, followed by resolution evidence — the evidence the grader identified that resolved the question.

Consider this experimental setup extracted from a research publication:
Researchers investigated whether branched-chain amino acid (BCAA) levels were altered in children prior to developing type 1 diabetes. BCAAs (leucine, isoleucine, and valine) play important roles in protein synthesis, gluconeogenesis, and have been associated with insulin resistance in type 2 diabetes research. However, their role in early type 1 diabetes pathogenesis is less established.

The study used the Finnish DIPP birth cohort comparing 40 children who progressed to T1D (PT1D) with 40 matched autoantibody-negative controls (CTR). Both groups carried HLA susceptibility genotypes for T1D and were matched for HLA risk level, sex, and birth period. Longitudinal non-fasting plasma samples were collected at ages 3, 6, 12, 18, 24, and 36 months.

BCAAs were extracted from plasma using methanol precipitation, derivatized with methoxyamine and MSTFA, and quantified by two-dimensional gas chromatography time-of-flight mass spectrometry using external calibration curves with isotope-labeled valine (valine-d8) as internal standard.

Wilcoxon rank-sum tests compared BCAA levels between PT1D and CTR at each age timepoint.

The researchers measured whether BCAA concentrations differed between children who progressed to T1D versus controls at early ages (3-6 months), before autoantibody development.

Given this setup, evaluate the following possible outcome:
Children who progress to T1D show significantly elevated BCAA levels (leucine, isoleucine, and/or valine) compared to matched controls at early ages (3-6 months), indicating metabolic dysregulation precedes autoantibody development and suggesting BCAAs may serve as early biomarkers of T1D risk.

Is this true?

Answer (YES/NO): NO